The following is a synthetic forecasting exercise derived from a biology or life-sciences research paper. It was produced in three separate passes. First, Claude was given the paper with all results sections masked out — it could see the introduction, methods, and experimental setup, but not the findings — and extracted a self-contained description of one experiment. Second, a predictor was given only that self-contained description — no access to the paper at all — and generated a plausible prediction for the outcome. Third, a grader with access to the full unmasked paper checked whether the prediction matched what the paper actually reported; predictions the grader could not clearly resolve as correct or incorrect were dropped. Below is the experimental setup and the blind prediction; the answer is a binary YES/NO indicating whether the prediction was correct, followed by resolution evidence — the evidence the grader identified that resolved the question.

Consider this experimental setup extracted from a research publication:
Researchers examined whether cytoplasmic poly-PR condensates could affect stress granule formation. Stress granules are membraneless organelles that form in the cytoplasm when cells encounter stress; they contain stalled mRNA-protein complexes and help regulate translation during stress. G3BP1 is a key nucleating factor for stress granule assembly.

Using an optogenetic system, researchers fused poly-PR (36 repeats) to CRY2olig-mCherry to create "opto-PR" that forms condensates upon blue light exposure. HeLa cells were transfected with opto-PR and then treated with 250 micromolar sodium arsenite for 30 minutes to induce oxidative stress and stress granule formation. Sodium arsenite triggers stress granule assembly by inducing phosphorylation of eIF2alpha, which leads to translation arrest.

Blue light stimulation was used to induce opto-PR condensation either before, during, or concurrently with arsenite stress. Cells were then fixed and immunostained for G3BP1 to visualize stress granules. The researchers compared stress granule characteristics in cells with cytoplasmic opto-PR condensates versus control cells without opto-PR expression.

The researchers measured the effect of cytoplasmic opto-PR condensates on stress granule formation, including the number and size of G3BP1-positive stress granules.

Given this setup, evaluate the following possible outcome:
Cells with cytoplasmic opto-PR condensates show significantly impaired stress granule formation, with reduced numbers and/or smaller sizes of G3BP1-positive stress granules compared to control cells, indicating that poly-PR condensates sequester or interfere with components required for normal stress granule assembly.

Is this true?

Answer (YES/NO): NO